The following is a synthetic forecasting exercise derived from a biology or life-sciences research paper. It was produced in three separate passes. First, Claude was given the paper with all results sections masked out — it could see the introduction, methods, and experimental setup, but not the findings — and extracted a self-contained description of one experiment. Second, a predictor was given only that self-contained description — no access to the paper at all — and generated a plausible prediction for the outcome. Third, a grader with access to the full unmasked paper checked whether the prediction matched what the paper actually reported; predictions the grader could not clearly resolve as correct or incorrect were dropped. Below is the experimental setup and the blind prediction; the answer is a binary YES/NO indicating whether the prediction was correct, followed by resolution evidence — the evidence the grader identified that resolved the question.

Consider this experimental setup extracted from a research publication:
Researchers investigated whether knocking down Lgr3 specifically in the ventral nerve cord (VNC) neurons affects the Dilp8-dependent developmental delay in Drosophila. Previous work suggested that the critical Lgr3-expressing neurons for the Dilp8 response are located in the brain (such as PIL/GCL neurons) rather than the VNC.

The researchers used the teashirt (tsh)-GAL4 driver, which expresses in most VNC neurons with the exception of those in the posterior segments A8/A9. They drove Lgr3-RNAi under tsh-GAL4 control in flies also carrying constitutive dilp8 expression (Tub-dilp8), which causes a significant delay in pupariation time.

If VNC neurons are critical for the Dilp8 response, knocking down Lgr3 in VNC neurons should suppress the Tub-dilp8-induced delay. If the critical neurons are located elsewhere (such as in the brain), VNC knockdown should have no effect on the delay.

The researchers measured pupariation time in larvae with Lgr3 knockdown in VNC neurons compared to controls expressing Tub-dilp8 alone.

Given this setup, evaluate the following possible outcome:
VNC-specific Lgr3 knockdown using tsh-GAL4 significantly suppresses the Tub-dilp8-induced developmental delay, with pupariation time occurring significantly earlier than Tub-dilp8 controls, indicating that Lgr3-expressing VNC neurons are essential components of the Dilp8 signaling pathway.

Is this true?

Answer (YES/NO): NO